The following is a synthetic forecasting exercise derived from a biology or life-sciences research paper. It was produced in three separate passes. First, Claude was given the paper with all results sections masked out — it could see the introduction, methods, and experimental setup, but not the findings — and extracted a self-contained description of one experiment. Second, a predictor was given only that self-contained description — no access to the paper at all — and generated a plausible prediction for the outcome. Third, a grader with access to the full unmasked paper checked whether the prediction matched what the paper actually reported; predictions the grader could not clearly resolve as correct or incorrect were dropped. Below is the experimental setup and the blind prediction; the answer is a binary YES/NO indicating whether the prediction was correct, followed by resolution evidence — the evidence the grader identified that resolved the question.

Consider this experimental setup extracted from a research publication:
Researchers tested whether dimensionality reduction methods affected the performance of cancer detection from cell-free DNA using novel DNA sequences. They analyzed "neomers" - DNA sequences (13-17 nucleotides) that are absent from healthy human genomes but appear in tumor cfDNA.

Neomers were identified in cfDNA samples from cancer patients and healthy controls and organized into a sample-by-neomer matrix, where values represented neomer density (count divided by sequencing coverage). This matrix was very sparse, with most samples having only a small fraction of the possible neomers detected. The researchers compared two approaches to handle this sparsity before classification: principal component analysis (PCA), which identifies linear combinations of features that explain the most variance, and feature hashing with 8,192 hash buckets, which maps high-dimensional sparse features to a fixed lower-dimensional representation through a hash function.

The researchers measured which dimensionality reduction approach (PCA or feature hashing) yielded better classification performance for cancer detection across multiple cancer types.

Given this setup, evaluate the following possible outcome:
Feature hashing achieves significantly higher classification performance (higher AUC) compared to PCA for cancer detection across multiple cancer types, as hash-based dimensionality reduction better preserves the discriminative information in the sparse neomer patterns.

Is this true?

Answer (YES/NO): YES